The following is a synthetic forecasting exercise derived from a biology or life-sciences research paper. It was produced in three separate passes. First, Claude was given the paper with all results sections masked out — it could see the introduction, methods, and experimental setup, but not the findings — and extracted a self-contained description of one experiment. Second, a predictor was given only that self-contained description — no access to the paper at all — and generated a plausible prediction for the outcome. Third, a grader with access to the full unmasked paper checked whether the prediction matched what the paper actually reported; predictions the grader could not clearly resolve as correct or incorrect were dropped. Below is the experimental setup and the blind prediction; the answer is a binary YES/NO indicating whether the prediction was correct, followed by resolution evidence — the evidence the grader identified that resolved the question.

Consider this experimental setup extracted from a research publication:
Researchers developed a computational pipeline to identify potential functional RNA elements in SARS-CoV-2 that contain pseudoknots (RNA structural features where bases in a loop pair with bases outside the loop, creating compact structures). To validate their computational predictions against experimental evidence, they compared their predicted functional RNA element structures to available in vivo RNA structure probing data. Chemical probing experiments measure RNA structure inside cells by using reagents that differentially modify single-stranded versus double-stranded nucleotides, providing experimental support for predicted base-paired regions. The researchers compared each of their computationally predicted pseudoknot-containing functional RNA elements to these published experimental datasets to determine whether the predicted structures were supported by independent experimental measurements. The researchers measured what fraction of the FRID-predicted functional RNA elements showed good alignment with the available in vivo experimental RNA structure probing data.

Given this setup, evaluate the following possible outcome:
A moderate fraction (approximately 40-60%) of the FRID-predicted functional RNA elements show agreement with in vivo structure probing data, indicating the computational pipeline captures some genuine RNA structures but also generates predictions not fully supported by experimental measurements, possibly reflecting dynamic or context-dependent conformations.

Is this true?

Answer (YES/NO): YES